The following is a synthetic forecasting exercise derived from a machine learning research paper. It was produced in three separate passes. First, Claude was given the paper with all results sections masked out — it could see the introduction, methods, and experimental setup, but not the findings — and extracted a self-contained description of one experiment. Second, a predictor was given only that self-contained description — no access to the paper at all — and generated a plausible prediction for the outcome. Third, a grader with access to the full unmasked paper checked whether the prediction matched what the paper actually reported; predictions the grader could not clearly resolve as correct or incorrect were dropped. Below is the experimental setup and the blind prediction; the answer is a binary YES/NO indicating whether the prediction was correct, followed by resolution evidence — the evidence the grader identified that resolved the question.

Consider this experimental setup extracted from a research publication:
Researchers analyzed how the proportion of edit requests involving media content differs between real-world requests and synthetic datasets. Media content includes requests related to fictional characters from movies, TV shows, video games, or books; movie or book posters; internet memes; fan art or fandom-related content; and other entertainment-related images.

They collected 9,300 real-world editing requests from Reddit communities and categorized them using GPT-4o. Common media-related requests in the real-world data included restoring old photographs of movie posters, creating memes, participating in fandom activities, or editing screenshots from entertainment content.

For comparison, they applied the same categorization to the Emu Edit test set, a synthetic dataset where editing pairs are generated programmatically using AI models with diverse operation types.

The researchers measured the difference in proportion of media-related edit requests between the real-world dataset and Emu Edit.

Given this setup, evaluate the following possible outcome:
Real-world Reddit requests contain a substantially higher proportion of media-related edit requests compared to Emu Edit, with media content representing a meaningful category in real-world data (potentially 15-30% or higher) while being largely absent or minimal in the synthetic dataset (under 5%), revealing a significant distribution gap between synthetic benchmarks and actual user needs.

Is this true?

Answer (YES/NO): NO